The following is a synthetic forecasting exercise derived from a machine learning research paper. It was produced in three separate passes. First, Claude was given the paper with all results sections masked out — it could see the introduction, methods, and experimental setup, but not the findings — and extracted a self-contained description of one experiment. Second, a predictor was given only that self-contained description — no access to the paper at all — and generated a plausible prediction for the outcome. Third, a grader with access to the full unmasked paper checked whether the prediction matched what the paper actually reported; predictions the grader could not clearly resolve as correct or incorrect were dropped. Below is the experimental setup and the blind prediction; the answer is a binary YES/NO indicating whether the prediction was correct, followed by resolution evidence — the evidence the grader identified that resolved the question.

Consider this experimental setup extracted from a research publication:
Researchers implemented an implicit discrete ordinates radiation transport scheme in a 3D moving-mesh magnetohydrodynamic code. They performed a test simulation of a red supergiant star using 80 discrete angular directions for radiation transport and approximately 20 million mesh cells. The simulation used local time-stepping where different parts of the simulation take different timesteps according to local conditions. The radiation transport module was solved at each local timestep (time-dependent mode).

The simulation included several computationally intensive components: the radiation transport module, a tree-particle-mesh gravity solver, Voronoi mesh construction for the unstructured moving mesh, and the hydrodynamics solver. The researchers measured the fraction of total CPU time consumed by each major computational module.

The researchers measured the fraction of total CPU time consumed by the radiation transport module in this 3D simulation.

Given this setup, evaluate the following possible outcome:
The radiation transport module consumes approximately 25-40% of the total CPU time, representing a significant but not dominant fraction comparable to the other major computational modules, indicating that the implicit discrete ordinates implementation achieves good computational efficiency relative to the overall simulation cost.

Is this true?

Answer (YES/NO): NO